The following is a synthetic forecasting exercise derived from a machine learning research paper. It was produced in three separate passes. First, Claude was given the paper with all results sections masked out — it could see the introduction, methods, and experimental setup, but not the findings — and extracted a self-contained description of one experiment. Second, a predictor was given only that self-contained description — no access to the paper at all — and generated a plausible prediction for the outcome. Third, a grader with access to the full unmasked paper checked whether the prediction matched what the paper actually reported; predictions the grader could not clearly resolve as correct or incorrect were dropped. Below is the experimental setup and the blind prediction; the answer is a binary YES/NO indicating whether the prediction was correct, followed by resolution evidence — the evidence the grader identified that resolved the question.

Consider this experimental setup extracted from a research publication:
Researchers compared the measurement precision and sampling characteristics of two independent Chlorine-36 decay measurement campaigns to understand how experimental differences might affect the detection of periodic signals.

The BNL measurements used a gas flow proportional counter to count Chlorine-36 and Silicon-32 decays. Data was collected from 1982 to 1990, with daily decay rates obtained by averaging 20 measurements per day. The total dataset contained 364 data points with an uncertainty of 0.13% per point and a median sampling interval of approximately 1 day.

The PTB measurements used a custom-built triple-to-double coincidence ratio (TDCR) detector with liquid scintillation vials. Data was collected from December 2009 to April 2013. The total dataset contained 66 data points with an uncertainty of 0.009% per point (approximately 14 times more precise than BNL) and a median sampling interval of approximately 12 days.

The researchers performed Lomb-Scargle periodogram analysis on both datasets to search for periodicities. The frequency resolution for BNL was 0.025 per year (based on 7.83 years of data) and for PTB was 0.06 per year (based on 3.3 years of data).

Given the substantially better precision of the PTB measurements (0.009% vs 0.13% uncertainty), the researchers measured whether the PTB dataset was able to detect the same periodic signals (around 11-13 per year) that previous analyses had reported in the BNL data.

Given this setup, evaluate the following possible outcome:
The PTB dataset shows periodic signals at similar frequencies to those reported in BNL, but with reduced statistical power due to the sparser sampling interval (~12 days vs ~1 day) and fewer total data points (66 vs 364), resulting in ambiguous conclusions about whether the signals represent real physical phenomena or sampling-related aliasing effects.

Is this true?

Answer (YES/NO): NO